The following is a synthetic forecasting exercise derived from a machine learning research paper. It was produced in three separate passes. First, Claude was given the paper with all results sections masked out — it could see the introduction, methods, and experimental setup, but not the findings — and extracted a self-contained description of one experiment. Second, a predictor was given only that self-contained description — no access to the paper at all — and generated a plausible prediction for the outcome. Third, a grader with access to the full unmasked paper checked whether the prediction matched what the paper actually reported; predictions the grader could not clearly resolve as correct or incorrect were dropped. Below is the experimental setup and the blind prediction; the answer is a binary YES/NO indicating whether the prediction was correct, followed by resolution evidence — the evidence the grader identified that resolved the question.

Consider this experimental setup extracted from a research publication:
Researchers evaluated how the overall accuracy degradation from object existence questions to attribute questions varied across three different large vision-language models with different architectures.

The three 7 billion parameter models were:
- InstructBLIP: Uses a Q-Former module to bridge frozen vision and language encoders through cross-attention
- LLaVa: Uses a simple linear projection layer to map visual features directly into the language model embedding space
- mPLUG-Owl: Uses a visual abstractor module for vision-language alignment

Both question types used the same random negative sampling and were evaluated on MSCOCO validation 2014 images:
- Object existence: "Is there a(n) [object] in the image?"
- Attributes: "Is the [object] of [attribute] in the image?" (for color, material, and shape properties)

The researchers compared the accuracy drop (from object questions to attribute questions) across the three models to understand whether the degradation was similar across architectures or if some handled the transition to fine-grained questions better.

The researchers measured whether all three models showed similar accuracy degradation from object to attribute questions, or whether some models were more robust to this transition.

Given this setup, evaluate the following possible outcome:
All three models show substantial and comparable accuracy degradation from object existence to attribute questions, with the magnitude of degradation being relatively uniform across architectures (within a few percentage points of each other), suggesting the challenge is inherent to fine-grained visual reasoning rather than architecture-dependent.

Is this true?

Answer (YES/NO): NO